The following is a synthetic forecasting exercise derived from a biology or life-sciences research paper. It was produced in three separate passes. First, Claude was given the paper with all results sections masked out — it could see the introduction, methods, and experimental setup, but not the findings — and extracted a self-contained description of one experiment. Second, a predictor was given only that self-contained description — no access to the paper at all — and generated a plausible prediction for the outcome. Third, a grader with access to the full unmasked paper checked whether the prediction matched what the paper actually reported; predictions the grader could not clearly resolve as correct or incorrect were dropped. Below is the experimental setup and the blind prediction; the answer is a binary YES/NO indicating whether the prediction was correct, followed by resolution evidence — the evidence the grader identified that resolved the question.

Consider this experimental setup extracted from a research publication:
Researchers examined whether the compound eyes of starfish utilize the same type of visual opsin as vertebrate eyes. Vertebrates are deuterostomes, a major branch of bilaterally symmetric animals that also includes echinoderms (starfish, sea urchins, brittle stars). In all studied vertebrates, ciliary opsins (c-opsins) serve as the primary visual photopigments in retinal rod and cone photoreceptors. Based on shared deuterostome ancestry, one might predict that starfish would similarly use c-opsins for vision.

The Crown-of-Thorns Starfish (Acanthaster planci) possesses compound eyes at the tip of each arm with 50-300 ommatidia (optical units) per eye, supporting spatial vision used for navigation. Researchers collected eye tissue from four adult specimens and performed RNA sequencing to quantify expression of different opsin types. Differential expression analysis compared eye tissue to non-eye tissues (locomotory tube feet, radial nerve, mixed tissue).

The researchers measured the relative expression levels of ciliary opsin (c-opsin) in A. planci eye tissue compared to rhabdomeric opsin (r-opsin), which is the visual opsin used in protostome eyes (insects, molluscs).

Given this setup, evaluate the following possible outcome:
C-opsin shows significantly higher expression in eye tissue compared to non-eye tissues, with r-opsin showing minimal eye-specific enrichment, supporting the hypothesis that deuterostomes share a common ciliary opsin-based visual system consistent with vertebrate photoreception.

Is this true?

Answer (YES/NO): NO